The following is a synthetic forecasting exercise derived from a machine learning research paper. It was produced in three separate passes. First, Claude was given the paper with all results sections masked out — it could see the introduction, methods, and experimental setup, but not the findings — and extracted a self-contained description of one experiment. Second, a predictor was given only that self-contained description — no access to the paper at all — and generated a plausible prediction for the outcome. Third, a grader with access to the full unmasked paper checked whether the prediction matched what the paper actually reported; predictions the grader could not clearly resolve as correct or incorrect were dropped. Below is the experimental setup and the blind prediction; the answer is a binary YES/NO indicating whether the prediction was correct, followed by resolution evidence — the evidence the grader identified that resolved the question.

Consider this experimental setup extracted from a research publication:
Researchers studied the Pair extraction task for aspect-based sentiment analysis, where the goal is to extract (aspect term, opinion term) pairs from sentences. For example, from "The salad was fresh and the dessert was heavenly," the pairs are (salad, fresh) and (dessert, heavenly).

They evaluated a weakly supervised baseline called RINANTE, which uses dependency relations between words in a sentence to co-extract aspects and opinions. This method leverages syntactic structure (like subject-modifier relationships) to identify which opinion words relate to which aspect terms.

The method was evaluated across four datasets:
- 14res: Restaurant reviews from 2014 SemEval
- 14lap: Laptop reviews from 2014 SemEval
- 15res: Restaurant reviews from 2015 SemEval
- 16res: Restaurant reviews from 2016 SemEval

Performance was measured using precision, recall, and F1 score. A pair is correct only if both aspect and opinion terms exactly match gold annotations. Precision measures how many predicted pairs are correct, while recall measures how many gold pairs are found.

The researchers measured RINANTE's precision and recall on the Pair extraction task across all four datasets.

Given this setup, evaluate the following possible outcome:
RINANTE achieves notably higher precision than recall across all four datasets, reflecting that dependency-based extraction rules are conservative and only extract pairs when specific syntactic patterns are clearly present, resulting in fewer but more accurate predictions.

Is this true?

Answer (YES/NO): NO